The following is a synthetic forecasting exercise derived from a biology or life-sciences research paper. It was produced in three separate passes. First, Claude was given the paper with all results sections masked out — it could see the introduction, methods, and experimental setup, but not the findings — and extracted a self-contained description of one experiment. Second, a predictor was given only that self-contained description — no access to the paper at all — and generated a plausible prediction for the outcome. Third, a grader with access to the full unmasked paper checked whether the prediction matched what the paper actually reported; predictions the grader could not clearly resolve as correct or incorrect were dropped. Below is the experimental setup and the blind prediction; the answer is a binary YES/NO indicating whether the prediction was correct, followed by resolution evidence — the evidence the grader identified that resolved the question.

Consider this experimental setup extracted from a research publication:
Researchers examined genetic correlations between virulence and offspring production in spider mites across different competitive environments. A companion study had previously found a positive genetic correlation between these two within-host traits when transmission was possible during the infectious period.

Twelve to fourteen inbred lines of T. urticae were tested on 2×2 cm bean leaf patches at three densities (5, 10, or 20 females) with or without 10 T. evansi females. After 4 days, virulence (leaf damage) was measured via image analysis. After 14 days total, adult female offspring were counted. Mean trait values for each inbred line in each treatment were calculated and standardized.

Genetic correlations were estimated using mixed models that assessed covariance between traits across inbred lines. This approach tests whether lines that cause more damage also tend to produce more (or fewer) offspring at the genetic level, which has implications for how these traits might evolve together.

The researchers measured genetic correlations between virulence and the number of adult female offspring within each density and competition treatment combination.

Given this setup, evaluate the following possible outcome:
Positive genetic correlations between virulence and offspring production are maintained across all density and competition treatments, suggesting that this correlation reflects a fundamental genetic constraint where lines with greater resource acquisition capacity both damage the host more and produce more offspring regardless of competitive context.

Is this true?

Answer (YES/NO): NO